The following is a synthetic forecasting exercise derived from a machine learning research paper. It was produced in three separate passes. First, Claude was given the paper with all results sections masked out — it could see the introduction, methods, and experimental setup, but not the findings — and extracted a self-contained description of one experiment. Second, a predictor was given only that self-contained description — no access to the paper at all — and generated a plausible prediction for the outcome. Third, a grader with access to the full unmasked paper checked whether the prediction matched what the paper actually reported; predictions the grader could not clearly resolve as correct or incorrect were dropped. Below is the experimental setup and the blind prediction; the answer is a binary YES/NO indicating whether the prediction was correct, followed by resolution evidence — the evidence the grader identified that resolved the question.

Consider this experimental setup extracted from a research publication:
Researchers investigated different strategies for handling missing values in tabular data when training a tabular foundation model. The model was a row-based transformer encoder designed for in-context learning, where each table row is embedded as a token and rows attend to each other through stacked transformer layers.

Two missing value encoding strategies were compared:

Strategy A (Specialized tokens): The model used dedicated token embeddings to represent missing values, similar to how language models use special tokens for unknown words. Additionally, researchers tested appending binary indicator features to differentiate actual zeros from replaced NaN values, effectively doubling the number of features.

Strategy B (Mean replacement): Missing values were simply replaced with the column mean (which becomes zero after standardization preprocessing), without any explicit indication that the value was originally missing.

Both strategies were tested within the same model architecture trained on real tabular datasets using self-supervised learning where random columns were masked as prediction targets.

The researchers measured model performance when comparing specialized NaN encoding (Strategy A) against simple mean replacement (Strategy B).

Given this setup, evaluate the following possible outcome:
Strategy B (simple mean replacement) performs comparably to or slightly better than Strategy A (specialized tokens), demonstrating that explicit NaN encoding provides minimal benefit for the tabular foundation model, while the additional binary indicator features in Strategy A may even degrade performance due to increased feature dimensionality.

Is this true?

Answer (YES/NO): YES